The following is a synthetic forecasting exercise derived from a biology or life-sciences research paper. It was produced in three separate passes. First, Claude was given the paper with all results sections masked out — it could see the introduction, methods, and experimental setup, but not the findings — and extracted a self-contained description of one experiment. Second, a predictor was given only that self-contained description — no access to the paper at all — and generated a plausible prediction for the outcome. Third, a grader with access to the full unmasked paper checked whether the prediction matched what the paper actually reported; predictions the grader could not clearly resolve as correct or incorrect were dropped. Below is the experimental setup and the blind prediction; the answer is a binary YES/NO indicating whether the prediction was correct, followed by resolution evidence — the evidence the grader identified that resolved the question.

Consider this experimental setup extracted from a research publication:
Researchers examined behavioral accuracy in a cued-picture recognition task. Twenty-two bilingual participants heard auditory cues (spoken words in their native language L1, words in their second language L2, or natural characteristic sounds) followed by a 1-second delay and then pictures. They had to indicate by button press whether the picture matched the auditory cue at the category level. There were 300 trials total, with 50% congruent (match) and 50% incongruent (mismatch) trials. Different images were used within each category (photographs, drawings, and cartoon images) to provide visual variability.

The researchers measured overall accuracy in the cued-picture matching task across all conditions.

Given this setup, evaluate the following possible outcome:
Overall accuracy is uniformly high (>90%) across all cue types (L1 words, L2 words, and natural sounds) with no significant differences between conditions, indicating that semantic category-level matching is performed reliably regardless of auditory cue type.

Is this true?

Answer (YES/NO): YES